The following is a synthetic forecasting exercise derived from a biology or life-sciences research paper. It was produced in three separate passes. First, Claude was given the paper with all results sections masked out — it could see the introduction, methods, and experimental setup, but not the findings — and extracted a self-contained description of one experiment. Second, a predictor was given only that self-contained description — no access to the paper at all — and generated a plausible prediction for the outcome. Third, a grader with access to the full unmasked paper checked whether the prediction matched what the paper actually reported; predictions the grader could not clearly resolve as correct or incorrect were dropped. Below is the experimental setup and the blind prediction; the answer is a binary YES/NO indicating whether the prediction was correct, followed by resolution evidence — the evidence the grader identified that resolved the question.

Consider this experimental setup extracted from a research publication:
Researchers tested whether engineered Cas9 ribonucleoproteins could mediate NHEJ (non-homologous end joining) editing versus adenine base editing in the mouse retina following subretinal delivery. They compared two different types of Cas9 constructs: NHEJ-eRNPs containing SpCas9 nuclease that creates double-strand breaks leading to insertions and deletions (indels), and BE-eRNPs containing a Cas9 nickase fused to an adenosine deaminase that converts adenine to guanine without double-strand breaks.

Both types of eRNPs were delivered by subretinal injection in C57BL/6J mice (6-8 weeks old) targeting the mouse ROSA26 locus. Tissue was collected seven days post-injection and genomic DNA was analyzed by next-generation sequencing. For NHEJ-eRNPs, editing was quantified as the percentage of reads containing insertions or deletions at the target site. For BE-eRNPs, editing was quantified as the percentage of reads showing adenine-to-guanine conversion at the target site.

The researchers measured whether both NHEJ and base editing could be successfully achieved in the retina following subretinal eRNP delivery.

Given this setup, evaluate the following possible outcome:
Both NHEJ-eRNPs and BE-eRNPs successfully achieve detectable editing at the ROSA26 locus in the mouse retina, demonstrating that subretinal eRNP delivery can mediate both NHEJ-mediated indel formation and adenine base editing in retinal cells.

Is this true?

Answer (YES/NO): YES